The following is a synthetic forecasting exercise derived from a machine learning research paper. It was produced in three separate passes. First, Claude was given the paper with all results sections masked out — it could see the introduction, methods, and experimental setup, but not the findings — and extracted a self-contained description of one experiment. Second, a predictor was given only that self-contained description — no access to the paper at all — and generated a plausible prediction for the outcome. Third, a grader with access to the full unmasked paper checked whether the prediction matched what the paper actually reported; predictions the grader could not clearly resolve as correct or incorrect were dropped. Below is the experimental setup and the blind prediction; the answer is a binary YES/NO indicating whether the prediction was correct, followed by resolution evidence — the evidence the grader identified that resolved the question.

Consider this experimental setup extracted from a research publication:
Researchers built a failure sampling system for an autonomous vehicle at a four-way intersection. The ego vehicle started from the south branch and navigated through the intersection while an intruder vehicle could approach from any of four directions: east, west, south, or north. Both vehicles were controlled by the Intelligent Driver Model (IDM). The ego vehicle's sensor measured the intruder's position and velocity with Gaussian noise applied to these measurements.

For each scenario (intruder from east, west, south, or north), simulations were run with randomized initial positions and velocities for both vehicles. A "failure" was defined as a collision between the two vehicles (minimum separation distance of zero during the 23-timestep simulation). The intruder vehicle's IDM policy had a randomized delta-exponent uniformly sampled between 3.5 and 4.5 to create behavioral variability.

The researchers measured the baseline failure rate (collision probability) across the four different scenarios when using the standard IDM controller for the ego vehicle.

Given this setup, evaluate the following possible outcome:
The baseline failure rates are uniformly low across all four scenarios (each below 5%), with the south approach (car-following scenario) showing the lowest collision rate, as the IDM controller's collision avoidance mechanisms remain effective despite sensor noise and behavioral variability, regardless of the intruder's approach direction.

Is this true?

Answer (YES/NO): NO